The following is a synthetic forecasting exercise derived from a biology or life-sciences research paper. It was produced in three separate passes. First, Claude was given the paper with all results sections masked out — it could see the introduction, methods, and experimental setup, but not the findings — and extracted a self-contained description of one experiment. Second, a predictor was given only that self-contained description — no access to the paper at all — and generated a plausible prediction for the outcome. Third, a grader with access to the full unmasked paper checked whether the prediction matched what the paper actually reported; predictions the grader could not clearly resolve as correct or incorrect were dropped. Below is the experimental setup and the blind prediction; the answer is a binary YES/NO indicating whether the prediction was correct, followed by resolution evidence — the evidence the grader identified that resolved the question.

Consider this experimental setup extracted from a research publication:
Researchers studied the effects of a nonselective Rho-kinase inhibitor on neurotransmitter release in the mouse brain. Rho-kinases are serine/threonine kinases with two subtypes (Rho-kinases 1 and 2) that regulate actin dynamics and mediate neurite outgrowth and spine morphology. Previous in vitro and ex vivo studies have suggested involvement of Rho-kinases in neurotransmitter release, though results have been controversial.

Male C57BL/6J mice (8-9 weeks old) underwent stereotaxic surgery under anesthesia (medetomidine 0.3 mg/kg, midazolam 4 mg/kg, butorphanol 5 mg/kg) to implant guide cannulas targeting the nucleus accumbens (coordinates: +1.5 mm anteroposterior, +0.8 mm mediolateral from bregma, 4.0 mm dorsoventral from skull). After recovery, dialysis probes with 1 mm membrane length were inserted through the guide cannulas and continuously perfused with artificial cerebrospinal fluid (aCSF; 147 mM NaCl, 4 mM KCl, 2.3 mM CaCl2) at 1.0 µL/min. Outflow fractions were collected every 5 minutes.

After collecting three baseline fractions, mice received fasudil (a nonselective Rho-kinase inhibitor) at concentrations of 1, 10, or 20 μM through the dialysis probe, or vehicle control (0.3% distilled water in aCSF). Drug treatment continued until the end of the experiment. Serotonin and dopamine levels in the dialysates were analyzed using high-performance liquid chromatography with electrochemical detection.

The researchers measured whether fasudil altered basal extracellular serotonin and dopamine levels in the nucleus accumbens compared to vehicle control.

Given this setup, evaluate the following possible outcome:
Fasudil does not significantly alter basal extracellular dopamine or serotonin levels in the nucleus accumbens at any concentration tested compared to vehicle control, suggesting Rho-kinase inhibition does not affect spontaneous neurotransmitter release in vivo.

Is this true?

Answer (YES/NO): NO